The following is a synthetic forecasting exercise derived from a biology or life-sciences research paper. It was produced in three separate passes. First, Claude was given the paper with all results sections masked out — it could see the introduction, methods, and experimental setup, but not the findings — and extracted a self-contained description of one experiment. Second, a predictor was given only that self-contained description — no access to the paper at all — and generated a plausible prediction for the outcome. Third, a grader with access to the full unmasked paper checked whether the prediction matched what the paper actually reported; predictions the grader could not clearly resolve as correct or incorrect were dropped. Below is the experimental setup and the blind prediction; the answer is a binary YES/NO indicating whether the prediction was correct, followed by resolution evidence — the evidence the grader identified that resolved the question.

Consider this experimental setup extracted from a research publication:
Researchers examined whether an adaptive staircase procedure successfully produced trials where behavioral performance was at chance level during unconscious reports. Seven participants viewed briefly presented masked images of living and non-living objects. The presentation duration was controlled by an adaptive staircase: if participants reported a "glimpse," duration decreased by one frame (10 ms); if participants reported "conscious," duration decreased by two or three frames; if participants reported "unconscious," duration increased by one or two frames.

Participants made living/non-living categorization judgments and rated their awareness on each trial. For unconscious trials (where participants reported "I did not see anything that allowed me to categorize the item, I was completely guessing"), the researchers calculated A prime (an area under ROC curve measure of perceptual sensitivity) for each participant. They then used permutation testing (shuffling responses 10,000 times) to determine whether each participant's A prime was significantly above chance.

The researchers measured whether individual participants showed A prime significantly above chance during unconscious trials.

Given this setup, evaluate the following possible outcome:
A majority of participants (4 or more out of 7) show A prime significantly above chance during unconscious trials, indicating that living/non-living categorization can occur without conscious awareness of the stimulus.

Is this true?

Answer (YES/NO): NO